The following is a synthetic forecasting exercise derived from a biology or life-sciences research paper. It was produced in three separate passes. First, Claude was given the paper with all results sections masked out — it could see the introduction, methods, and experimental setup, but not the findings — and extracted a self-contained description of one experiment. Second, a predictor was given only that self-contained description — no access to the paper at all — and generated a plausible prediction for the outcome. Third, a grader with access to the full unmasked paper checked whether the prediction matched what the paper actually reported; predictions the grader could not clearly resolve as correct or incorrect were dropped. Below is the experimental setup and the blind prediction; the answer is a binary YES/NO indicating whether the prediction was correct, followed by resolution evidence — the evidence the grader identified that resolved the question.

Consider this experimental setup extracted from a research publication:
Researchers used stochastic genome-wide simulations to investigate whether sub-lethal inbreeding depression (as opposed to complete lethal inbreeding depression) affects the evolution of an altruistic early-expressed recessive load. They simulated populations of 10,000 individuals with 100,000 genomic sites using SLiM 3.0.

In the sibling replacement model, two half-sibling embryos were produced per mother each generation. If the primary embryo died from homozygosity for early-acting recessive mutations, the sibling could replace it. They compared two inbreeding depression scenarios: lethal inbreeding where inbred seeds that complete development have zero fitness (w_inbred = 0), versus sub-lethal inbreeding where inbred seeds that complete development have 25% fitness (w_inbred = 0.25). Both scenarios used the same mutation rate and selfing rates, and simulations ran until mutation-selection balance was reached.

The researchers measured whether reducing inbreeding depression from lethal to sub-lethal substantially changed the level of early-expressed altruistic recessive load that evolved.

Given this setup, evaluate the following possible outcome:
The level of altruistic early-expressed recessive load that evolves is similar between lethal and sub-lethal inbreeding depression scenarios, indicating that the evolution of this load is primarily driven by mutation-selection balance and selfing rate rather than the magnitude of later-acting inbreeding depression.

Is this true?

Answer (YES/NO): NO